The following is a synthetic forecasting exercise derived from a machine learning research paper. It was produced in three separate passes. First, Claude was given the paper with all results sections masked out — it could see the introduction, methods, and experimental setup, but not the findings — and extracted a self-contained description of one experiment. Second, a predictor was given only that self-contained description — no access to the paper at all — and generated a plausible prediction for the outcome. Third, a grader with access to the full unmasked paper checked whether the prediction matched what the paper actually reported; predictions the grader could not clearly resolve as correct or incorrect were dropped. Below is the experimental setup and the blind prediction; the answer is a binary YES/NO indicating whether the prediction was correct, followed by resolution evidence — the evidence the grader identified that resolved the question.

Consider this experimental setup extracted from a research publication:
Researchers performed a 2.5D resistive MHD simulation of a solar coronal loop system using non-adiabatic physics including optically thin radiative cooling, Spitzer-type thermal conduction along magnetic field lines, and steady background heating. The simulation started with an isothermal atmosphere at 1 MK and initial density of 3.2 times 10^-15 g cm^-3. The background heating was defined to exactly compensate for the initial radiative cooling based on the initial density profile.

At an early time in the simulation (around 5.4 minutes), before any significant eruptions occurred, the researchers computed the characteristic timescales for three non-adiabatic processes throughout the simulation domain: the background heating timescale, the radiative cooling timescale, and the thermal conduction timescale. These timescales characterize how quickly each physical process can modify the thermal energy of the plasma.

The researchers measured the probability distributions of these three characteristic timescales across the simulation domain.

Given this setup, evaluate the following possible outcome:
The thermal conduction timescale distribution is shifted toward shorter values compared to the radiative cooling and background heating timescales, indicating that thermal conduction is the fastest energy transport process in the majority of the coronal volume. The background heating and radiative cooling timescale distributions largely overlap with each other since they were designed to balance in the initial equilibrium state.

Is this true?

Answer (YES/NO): YES